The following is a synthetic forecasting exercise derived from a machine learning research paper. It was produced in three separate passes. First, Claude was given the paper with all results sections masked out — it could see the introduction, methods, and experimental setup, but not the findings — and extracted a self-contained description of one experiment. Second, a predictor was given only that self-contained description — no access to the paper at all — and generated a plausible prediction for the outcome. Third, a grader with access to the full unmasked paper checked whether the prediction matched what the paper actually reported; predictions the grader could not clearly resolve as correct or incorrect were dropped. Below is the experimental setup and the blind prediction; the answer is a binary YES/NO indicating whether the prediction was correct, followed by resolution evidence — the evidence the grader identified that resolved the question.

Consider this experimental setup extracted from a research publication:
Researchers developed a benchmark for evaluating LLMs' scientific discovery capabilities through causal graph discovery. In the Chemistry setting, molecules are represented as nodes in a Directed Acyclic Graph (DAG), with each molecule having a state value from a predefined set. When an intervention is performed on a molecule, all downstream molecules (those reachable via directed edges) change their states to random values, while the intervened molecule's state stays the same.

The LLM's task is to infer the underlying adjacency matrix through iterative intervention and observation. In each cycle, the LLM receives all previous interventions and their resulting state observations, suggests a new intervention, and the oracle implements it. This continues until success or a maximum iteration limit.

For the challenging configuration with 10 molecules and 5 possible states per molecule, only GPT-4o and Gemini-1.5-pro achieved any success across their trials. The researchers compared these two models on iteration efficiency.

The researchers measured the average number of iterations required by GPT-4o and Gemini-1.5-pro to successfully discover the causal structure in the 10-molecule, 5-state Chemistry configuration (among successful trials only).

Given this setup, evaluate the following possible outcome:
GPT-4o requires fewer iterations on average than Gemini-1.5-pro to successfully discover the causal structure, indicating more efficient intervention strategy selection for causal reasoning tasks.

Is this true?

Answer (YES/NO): YES